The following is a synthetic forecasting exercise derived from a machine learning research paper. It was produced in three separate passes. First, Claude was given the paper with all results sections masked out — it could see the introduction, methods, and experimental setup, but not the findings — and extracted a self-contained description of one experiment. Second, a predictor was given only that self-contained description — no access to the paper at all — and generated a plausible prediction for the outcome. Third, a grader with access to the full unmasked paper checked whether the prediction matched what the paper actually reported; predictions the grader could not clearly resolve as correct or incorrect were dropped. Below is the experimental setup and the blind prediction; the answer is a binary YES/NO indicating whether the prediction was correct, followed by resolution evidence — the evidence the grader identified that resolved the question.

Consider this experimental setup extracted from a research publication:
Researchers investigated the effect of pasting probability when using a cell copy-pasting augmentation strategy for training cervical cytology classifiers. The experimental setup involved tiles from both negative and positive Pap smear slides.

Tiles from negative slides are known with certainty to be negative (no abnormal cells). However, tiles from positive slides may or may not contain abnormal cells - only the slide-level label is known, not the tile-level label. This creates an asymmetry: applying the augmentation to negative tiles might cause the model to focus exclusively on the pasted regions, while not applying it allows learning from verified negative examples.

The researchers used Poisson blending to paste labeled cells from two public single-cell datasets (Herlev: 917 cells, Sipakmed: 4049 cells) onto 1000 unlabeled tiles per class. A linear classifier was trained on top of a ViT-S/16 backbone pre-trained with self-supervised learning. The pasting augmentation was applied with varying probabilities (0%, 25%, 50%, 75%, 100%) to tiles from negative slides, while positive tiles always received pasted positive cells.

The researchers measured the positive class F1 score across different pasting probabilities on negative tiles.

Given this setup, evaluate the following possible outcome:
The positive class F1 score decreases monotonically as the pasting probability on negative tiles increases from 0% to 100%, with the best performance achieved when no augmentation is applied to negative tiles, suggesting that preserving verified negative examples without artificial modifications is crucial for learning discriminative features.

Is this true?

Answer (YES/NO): NO